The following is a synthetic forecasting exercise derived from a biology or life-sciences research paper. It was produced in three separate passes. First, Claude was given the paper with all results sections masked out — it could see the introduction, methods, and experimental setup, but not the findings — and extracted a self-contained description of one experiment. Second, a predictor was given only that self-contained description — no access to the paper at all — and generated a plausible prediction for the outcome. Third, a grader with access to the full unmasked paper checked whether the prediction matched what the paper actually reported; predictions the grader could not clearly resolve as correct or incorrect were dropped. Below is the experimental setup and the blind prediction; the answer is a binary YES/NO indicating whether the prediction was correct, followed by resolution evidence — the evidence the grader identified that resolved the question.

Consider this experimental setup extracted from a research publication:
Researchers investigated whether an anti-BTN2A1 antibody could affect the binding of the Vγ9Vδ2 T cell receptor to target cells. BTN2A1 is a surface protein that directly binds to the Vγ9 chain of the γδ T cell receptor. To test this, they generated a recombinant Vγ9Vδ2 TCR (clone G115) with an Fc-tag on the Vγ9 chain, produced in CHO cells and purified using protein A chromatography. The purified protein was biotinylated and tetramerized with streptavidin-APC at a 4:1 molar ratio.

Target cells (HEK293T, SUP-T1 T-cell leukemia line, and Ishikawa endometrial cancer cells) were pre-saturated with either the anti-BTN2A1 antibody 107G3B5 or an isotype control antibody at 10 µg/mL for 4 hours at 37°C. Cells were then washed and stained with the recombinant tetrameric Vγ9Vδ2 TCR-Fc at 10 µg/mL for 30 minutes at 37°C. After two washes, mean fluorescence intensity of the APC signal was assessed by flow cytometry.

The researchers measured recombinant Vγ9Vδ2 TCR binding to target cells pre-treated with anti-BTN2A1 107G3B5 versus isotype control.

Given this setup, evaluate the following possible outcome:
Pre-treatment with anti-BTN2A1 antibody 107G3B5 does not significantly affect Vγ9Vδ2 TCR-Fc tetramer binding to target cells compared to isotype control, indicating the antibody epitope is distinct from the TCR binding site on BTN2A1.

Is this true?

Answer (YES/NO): NO